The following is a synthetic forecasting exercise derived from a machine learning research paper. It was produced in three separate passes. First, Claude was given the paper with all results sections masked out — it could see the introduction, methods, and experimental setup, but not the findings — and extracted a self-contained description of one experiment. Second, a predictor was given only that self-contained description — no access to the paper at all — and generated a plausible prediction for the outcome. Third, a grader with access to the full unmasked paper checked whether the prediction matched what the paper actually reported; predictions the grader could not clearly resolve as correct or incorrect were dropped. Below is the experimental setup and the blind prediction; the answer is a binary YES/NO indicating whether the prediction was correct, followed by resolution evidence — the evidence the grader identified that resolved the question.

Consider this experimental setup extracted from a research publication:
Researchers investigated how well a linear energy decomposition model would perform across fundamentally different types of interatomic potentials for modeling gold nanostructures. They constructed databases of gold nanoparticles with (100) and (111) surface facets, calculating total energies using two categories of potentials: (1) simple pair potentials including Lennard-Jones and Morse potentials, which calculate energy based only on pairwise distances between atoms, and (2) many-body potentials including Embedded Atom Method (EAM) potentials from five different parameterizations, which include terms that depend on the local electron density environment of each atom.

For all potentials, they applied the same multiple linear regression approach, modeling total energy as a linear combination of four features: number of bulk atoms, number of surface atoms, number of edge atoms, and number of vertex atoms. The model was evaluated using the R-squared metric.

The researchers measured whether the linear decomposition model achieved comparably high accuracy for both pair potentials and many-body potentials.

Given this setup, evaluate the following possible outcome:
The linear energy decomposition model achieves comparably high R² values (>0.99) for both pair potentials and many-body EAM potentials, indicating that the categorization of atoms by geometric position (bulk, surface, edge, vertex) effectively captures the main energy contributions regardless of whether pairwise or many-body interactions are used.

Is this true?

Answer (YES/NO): YES